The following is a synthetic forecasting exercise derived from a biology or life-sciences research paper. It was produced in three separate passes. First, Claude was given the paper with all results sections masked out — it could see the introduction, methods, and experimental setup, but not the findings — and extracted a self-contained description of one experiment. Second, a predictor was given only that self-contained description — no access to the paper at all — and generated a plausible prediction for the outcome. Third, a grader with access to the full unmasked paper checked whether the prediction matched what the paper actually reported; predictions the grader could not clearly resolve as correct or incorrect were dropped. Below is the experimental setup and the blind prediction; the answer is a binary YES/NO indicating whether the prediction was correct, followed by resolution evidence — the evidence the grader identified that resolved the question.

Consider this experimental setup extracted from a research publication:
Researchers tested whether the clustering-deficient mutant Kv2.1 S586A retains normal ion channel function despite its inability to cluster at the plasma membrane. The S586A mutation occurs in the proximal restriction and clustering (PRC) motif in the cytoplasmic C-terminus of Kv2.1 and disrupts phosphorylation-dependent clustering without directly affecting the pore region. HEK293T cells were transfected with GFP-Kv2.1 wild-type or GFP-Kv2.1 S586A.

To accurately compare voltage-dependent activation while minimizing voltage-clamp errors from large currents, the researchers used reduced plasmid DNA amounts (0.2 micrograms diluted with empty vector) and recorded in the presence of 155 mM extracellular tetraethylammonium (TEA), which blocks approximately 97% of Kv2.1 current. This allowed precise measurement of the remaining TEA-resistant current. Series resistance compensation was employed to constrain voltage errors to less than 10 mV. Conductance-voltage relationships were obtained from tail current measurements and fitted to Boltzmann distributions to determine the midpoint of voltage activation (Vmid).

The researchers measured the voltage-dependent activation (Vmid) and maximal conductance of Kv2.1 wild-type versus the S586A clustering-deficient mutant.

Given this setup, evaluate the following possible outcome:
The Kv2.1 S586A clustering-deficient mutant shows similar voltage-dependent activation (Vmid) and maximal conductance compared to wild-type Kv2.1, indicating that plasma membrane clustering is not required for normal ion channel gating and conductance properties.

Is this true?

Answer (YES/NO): YES